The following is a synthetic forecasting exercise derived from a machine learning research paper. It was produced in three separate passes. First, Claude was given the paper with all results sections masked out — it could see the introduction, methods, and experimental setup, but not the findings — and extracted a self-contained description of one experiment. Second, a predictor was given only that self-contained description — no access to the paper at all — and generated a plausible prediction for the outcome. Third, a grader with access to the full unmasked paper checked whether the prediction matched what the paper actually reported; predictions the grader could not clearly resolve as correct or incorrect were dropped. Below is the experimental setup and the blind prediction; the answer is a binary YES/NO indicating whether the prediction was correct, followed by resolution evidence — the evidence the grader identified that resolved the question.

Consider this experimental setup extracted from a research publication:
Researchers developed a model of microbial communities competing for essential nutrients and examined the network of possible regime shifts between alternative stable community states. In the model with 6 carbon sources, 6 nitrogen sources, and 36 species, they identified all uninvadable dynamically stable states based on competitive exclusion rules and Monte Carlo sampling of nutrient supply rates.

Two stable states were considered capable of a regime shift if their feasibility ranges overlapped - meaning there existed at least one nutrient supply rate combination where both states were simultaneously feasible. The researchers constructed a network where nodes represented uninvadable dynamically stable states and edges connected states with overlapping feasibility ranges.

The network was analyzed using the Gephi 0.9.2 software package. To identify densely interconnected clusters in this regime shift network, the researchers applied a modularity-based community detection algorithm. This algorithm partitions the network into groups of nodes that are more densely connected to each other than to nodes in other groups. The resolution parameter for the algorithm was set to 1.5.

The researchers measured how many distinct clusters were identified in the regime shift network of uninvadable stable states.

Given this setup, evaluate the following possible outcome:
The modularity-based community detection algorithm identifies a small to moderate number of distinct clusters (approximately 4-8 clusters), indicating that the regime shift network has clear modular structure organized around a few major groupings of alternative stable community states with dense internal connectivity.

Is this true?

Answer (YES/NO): YES